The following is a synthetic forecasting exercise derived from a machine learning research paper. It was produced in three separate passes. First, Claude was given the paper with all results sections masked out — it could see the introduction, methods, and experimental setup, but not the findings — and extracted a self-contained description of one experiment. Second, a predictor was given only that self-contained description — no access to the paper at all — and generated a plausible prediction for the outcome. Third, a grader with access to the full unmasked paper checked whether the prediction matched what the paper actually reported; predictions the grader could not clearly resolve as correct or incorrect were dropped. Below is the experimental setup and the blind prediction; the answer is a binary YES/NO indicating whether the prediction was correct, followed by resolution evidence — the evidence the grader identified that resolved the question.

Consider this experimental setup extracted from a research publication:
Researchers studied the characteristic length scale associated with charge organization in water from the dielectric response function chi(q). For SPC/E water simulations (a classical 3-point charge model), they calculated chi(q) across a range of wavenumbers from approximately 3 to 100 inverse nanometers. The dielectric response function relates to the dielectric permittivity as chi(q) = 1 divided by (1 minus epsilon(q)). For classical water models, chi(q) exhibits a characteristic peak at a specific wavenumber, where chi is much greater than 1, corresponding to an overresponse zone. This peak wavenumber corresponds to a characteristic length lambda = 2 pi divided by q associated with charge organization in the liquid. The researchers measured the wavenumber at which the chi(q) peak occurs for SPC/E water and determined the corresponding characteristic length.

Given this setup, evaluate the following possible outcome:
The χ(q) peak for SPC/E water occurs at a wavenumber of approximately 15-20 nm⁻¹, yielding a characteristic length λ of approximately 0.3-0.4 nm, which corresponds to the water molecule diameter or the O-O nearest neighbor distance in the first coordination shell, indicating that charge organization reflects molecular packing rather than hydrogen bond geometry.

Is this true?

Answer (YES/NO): NO